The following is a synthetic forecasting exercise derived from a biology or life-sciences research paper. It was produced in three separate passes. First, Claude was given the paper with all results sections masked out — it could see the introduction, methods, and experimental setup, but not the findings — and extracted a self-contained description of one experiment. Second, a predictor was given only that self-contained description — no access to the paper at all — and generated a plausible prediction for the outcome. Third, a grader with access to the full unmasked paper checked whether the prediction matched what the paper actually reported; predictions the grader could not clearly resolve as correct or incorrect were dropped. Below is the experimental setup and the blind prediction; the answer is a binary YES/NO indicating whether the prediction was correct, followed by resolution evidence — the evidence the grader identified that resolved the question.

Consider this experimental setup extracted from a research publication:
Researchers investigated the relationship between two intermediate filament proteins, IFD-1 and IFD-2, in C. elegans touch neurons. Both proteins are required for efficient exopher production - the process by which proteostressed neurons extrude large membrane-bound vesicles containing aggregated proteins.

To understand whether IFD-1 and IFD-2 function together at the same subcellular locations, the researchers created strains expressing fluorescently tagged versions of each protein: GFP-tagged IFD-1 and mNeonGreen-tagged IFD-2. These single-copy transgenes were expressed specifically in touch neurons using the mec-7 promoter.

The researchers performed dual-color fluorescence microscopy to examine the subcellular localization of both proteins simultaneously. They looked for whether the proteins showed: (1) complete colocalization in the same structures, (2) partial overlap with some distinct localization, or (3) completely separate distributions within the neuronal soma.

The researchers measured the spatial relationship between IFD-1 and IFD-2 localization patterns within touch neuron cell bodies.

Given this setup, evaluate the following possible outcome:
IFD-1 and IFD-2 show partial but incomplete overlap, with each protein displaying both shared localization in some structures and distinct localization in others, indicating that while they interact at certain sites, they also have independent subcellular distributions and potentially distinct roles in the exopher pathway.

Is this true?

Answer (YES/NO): NO